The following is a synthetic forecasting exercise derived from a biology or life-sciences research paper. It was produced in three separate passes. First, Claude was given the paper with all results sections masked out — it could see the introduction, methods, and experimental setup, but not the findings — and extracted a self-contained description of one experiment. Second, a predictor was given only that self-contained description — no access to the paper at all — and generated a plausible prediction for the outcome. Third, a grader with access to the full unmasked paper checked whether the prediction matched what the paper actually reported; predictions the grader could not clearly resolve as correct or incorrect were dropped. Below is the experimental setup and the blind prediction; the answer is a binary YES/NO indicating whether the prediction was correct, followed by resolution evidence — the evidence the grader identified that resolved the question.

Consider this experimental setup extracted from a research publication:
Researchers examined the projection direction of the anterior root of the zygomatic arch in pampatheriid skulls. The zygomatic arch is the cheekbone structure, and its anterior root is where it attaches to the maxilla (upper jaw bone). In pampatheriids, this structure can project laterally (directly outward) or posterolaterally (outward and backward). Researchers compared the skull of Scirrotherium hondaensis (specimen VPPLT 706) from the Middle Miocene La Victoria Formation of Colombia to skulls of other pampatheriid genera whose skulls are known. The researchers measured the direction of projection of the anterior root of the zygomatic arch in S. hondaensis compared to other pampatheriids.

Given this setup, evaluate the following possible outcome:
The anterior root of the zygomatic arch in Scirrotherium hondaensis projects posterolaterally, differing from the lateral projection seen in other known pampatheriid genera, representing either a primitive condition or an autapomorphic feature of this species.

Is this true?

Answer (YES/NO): YES